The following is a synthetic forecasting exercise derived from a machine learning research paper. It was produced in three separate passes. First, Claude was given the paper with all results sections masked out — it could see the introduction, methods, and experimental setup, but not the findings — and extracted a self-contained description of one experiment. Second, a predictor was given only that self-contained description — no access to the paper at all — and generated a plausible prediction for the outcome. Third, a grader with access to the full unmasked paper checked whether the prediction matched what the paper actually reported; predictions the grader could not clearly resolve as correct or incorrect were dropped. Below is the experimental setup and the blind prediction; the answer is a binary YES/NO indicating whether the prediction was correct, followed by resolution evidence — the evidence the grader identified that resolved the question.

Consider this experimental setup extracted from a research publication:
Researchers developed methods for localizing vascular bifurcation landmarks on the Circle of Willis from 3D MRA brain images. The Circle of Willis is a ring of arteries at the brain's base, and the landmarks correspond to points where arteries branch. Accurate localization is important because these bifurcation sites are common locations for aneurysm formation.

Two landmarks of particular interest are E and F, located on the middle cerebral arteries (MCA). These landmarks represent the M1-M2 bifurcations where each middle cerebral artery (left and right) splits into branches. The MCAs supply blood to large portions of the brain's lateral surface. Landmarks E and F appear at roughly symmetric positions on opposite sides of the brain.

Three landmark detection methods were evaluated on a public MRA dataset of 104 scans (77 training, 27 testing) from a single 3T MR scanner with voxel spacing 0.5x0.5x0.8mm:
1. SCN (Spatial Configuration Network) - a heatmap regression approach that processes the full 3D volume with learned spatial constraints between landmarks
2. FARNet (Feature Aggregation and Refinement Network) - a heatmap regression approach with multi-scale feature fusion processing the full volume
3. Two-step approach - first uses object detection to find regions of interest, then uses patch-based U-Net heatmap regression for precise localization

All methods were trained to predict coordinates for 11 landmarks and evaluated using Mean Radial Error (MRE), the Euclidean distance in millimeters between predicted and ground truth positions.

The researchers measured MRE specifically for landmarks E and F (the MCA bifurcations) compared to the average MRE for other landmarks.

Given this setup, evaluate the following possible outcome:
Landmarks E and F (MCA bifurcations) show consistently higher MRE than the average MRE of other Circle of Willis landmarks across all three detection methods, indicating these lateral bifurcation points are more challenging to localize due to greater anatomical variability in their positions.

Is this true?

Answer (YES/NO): YES